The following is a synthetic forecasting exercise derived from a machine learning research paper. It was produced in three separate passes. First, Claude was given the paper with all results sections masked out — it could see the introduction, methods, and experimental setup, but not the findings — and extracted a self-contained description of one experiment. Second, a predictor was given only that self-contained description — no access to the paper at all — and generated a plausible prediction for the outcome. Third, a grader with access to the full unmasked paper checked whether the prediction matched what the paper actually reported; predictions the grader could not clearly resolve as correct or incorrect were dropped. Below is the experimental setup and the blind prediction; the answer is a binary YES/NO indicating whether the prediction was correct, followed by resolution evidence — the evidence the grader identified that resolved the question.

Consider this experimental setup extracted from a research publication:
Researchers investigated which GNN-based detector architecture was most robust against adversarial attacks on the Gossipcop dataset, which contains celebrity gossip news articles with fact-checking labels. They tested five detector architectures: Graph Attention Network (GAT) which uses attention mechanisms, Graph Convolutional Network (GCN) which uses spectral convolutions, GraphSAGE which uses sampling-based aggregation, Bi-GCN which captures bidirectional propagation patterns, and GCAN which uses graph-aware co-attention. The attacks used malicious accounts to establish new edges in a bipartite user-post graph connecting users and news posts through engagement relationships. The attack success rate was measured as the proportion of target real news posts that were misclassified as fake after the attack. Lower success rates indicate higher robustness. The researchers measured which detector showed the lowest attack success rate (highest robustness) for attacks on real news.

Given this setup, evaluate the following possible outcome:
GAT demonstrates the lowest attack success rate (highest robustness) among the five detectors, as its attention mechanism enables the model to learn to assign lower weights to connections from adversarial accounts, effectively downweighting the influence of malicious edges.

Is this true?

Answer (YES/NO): YES